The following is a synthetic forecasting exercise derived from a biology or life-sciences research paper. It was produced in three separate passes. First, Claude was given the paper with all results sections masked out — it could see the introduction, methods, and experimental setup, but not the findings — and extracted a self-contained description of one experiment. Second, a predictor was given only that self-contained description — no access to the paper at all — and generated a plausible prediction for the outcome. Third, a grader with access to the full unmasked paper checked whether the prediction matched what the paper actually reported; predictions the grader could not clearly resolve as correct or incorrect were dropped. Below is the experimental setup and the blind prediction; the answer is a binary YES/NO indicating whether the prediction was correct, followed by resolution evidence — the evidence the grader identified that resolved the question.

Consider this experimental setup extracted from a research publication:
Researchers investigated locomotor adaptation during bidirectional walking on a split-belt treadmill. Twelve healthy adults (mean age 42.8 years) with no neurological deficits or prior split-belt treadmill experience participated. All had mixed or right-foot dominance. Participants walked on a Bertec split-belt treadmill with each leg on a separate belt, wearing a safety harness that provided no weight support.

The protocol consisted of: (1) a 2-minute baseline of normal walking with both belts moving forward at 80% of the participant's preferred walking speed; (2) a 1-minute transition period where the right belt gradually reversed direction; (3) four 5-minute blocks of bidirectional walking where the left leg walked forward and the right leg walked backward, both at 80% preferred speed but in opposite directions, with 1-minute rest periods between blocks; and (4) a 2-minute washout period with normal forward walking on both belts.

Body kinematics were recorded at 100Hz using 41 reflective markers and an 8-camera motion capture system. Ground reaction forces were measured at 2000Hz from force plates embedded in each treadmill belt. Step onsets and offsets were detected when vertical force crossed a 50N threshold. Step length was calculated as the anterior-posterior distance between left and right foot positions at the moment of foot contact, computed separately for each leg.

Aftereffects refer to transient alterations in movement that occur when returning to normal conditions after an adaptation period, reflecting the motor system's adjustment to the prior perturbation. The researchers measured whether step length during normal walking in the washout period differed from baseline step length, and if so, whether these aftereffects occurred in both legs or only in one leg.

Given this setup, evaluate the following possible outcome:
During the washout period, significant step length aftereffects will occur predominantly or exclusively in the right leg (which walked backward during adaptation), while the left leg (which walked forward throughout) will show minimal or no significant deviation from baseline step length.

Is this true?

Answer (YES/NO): YES